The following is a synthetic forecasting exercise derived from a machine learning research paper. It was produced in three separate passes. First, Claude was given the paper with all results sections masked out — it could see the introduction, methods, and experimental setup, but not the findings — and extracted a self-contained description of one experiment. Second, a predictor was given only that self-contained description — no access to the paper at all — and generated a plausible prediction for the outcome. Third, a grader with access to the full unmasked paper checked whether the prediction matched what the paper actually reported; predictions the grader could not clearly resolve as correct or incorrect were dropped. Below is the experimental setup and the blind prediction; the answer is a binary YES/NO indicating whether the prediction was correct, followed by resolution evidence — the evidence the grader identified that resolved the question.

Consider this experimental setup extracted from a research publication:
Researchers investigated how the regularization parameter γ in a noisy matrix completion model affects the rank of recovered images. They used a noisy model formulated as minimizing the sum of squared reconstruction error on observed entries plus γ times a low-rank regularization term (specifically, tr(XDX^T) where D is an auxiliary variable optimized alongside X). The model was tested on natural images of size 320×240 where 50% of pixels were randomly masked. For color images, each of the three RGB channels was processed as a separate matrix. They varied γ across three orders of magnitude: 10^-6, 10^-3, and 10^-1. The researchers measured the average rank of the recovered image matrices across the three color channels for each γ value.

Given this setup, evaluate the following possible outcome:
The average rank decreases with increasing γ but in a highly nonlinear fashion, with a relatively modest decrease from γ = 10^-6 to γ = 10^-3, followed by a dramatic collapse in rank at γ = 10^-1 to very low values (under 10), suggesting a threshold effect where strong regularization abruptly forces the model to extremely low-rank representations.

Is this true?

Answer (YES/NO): NO